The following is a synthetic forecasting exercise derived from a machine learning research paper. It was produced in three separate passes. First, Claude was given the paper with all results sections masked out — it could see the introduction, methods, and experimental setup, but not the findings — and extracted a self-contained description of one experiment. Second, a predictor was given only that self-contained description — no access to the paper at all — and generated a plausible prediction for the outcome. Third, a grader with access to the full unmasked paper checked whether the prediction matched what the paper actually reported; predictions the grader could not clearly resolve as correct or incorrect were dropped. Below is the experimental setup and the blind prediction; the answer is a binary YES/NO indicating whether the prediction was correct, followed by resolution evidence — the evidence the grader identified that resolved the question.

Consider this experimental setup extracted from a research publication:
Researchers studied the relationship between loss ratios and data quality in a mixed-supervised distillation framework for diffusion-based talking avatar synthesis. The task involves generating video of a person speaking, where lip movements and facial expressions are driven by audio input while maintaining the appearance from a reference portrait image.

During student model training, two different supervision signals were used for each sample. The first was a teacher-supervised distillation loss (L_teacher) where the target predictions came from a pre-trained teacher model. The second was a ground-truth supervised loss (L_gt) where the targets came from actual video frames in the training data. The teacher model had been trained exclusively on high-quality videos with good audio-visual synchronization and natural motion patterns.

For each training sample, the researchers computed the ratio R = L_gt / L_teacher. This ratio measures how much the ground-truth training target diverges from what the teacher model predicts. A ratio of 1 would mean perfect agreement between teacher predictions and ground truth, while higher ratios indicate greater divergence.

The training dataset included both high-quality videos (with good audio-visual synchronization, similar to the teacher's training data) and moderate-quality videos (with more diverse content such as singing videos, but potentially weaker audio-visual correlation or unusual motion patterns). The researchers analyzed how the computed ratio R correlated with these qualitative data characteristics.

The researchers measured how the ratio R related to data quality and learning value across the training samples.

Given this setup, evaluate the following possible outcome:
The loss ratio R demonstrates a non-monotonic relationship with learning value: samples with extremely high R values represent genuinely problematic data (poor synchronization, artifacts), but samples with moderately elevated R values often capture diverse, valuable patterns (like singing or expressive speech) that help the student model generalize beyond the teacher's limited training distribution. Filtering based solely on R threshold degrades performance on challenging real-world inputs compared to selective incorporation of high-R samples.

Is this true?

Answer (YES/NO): NO